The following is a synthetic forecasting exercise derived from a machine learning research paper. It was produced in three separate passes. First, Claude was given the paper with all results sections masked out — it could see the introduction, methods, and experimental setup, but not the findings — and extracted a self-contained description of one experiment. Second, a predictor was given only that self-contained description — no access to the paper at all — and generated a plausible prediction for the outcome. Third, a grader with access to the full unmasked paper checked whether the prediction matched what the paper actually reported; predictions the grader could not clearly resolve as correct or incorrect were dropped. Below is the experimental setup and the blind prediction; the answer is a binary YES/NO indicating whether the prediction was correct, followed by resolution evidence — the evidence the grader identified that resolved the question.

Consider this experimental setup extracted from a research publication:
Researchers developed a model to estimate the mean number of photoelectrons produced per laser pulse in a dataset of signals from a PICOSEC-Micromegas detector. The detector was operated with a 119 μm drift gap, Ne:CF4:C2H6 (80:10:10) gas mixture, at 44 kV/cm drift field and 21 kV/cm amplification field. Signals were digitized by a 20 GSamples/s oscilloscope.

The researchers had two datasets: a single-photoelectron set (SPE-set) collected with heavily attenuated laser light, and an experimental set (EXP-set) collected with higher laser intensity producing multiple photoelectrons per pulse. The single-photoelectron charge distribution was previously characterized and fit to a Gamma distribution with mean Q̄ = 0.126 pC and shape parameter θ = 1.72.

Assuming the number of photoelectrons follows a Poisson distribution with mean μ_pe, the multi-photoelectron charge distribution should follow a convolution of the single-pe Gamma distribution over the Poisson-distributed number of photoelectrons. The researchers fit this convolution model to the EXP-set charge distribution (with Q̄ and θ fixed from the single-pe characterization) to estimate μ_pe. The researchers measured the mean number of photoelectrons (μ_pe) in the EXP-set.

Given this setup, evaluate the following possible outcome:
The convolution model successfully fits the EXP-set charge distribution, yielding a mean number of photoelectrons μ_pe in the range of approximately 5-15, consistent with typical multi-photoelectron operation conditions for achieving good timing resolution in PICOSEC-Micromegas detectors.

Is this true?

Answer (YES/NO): YES